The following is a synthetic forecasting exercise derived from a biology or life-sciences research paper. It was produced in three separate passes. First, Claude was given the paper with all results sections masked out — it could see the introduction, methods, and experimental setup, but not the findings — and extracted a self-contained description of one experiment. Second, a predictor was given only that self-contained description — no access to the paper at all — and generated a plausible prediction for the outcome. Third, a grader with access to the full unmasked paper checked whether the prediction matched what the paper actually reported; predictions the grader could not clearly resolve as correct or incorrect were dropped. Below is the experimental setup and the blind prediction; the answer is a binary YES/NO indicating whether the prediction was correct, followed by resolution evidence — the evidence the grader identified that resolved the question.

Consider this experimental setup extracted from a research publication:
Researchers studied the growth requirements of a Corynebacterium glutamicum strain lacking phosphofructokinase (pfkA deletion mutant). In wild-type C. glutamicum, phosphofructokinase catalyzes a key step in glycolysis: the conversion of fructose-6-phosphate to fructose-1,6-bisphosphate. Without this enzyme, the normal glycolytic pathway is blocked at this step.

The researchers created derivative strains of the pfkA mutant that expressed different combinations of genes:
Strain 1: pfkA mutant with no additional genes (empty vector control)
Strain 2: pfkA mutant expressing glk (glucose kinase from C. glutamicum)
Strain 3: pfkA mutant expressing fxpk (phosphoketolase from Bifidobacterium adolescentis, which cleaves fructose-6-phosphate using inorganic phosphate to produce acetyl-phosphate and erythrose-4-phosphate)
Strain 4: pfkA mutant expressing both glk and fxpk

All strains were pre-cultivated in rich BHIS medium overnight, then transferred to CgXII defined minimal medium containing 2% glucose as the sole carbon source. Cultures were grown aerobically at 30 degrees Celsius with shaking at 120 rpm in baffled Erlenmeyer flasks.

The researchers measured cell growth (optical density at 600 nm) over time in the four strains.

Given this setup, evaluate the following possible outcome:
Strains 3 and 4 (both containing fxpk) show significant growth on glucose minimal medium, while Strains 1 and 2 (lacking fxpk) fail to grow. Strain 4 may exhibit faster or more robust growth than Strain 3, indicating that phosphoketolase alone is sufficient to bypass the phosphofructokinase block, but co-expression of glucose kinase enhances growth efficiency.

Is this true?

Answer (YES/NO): NO